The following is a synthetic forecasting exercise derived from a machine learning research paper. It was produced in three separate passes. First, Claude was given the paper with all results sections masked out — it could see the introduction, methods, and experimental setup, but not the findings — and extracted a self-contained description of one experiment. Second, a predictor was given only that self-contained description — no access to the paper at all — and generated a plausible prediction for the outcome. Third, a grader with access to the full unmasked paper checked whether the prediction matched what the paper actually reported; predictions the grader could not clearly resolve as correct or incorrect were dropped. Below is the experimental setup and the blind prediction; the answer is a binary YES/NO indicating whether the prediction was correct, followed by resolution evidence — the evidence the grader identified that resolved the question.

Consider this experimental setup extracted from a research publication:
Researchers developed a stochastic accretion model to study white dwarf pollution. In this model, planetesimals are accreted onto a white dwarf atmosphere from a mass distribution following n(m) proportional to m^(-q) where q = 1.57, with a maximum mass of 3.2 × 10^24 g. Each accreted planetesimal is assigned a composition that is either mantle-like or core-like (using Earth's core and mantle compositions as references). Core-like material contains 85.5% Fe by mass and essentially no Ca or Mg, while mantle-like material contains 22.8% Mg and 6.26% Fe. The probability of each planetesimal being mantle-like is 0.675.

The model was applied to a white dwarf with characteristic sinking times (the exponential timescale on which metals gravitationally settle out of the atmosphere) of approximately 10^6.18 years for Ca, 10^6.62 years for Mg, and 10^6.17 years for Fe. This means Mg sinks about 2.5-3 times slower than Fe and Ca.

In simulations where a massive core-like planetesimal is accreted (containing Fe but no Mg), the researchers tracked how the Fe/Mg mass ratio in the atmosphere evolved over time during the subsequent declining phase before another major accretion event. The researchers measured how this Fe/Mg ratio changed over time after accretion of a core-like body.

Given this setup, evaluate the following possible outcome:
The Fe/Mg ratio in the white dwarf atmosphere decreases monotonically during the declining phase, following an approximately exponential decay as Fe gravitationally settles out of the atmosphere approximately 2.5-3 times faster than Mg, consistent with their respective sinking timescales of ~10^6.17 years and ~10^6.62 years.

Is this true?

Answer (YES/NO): YES